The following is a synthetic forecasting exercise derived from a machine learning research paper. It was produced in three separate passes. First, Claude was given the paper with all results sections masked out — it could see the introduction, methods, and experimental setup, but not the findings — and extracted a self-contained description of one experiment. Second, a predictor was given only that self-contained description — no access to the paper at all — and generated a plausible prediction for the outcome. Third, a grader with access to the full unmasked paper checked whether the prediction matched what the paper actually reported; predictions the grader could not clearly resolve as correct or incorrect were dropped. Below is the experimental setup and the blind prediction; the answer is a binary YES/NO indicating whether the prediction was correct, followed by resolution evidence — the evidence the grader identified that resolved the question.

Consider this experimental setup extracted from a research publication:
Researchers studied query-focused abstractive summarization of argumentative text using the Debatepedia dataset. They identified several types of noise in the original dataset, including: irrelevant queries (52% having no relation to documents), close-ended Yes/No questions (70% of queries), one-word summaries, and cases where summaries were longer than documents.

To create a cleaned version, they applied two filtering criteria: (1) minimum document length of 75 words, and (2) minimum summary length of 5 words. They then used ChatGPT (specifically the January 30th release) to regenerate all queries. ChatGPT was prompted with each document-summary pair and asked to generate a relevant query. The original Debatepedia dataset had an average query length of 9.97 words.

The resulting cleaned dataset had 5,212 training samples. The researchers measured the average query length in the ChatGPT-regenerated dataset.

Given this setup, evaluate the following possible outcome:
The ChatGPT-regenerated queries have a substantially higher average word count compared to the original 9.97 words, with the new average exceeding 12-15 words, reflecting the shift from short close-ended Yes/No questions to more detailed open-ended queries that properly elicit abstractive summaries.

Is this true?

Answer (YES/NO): NO